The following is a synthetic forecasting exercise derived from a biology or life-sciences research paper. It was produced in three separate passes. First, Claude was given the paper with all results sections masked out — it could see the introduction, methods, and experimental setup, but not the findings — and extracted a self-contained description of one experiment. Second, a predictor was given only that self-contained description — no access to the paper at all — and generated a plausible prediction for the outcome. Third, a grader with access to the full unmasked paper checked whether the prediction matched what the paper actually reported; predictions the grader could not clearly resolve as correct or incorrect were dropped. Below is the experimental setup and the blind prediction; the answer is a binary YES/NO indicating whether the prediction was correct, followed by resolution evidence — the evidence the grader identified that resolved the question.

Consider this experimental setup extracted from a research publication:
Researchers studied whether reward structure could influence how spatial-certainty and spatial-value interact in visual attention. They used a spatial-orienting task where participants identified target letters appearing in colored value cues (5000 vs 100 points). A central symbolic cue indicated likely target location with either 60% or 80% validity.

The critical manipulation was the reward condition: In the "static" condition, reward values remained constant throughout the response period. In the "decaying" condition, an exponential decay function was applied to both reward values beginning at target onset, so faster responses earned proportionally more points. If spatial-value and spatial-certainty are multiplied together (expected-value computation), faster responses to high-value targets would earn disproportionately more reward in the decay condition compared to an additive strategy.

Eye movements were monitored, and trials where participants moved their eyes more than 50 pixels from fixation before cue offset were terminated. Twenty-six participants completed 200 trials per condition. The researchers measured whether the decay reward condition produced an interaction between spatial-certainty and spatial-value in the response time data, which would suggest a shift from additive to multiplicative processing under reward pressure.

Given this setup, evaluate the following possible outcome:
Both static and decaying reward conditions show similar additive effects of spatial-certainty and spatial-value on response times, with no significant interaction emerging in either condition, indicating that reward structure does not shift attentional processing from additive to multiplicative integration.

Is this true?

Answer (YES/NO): NO